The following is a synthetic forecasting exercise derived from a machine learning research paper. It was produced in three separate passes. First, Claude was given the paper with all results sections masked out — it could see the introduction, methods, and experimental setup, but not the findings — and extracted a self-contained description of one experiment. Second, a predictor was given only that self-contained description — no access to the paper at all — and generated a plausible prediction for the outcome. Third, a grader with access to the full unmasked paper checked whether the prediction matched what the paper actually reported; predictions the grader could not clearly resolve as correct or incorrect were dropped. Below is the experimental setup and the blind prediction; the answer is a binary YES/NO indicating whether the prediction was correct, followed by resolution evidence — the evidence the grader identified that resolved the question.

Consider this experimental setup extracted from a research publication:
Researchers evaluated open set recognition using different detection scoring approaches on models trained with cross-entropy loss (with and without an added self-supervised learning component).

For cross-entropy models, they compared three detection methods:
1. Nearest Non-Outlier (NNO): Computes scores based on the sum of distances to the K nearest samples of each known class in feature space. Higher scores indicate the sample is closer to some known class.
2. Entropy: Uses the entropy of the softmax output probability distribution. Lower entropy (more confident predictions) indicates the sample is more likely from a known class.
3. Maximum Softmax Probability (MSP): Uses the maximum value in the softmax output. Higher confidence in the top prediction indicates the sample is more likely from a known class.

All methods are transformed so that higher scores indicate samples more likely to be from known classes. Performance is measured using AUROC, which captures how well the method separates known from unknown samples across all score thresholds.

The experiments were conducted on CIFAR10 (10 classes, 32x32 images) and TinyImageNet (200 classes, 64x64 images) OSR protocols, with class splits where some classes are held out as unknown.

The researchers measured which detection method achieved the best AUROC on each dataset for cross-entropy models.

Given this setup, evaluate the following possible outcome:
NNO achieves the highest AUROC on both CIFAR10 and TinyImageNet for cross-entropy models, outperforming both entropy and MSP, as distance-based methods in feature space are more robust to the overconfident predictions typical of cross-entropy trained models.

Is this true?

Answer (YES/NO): NO